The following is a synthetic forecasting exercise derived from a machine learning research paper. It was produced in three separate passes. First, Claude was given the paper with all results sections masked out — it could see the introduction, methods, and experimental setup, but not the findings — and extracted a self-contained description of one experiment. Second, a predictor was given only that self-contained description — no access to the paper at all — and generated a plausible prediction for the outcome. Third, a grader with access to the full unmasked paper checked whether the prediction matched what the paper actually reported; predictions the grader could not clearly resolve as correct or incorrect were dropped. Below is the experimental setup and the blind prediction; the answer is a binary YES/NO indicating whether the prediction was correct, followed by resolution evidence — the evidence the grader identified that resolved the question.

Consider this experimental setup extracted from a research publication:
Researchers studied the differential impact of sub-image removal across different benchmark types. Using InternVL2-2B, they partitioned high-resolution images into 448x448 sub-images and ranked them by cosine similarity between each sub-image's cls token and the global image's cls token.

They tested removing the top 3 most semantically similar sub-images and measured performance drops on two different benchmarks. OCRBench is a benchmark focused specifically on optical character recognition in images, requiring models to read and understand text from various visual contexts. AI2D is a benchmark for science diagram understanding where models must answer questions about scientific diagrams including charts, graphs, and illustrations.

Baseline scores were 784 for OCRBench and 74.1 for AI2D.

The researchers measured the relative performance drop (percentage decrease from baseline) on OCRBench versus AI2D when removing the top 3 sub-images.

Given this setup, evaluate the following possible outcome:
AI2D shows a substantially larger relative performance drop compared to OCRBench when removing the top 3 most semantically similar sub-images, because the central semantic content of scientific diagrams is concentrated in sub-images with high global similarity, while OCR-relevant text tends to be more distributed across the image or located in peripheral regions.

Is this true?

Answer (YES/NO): NO